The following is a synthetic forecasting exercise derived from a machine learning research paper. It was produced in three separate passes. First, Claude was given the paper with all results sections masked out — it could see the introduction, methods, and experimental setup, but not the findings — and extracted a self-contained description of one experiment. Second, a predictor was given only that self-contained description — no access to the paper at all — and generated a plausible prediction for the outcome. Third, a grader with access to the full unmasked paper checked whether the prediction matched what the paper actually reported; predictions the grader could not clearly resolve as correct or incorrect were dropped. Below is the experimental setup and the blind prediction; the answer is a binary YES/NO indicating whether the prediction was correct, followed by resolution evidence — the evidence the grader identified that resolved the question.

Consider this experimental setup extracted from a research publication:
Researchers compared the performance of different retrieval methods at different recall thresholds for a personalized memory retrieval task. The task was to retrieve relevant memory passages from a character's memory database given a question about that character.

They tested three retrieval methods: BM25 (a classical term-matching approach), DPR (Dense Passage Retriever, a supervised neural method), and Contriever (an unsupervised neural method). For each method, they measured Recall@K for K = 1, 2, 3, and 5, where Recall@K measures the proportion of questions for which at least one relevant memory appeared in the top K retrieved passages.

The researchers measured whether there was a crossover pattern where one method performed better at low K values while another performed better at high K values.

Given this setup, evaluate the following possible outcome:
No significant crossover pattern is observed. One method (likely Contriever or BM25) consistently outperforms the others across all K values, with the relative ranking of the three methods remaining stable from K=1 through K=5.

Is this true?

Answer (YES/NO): NO